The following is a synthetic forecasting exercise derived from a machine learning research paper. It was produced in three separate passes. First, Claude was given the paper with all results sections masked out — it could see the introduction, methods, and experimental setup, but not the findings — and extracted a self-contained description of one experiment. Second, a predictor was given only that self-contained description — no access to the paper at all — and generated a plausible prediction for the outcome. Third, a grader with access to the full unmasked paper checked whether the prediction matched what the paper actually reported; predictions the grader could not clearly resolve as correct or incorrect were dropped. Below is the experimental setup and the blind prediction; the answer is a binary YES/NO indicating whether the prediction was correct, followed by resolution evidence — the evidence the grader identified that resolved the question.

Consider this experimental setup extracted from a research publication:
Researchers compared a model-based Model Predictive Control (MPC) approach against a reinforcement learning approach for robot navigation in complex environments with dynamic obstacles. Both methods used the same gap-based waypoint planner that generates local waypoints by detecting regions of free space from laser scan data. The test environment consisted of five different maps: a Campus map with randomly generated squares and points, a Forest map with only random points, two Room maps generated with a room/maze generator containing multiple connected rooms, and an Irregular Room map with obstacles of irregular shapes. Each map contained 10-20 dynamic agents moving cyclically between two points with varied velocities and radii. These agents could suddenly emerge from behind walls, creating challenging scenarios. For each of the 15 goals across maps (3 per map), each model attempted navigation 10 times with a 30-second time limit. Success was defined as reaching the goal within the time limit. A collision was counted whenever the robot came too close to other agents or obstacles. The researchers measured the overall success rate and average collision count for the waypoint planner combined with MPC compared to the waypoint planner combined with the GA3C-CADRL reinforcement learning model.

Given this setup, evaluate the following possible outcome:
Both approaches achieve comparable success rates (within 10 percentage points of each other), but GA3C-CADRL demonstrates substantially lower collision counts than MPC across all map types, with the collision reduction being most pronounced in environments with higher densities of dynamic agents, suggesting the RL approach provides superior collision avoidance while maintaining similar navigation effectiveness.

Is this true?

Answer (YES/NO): NO